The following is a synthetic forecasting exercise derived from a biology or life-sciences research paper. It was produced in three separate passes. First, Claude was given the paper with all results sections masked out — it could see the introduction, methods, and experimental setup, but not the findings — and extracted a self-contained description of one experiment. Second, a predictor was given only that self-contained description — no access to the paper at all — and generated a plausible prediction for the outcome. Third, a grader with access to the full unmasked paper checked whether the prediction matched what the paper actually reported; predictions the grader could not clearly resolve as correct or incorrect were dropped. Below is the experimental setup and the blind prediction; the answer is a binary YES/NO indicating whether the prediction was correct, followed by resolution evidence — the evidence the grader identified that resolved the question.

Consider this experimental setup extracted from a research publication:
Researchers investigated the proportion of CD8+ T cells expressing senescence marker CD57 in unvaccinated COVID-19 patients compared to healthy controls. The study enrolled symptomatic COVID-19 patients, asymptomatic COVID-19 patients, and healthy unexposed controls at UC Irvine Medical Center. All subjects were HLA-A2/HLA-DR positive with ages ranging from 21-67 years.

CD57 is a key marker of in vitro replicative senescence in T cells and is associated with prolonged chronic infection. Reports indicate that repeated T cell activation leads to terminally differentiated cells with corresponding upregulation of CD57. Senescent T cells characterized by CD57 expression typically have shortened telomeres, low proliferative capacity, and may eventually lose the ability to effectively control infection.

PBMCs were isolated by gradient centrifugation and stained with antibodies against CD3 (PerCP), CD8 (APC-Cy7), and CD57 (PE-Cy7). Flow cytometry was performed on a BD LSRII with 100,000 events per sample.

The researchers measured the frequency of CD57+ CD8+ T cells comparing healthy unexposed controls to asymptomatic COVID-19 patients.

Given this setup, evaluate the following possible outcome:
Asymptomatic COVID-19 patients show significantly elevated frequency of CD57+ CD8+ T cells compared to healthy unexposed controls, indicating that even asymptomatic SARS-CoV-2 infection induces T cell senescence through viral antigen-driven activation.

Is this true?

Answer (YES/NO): NO